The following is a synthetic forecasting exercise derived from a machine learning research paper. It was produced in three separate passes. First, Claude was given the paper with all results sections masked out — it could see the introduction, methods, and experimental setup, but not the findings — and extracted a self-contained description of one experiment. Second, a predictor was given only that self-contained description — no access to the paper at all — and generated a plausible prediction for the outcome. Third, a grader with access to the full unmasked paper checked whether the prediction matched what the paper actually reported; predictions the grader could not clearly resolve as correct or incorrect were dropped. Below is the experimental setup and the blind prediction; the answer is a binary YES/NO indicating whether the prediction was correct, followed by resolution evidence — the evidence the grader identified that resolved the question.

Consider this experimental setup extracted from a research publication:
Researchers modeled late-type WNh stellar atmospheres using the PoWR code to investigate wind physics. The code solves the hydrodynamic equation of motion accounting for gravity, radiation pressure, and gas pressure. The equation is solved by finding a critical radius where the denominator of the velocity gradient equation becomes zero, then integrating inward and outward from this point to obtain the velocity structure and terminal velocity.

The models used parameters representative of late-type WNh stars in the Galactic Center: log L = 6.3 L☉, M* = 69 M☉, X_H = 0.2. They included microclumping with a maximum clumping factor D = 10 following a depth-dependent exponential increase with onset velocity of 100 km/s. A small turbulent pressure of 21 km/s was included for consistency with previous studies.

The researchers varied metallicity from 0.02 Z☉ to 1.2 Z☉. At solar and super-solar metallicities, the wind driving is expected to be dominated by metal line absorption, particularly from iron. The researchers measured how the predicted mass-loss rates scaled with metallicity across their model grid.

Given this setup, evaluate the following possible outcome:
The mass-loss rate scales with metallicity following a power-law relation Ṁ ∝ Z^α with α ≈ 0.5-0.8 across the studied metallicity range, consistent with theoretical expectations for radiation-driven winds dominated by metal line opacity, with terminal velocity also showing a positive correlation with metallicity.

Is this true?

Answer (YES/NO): NO